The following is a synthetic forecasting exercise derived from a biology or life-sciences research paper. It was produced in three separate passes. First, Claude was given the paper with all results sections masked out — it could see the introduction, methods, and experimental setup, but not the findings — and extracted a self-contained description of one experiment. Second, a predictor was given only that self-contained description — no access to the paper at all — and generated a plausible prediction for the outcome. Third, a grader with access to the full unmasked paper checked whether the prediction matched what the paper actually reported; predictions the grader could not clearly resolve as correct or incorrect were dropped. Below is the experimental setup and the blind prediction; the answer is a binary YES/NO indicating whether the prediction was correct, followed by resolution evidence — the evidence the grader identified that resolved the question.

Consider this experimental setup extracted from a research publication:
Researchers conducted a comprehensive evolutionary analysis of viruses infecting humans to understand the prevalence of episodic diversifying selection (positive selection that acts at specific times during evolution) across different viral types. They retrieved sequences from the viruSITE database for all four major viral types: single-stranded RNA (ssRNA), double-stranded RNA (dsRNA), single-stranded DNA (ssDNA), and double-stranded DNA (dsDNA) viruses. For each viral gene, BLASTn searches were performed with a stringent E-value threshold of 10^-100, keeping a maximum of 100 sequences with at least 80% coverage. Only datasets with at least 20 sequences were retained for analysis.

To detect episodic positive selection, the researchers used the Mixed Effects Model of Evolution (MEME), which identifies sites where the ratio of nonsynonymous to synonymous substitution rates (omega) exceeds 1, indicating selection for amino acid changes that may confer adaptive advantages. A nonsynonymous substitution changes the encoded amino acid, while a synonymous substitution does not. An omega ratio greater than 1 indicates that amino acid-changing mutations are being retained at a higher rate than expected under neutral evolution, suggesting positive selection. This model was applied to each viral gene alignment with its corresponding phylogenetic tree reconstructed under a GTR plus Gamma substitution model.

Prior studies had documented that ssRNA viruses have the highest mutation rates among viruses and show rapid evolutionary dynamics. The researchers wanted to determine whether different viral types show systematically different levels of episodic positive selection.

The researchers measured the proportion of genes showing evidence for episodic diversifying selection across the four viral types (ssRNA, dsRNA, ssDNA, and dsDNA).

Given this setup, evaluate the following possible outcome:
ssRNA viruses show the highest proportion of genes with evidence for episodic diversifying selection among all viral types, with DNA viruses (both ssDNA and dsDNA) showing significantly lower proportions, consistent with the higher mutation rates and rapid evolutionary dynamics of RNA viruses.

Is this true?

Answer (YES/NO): NO